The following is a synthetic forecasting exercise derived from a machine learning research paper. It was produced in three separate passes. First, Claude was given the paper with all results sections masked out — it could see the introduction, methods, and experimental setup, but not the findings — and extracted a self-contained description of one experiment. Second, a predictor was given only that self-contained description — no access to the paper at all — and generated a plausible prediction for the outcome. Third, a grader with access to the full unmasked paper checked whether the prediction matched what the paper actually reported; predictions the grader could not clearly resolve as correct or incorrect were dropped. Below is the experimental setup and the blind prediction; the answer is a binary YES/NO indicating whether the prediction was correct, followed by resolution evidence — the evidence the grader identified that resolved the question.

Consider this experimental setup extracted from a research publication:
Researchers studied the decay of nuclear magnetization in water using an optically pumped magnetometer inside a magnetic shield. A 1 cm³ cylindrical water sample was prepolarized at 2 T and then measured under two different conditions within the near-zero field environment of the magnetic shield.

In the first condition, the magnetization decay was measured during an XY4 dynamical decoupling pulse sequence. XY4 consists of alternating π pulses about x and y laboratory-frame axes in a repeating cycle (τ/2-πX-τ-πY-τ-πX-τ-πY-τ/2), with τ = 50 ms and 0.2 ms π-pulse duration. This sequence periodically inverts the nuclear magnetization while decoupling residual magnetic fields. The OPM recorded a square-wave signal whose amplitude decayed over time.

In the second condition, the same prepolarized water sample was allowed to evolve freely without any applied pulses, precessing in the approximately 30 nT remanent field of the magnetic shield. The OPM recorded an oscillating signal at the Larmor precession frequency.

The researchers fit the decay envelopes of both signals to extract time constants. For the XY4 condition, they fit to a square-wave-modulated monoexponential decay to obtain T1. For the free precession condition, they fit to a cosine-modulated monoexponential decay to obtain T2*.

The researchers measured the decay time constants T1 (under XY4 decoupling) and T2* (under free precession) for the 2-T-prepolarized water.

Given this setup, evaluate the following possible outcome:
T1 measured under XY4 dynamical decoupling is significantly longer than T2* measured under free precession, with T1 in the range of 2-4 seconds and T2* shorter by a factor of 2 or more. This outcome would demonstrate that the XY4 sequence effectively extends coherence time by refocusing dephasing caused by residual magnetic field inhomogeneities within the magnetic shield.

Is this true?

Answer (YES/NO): NO